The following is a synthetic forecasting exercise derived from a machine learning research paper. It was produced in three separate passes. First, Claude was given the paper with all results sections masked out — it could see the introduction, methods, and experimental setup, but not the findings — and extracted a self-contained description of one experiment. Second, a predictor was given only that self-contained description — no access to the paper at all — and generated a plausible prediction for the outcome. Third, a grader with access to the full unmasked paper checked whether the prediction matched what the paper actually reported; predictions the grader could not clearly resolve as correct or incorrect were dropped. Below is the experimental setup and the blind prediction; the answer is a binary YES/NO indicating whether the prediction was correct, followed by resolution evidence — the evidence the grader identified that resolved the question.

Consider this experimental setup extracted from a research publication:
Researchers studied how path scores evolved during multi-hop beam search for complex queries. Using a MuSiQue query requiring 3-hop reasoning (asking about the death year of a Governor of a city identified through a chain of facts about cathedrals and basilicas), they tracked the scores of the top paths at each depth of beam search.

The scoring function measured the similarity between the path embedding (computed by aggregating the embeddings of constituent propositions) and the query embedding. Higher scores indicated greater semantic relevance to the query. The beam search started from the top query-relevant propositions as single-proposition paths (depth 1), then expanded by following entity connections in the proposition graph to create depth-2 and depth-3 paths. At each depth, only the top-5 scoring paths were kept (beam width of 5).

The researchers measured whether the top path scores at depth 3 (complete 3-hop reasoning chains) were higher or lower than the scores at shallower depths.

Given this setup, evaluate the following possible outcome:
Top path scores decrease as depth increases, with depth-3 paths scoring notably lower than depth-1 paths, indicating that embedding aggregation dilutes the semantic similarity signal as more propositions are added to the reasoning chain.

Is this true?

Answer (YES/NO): NO